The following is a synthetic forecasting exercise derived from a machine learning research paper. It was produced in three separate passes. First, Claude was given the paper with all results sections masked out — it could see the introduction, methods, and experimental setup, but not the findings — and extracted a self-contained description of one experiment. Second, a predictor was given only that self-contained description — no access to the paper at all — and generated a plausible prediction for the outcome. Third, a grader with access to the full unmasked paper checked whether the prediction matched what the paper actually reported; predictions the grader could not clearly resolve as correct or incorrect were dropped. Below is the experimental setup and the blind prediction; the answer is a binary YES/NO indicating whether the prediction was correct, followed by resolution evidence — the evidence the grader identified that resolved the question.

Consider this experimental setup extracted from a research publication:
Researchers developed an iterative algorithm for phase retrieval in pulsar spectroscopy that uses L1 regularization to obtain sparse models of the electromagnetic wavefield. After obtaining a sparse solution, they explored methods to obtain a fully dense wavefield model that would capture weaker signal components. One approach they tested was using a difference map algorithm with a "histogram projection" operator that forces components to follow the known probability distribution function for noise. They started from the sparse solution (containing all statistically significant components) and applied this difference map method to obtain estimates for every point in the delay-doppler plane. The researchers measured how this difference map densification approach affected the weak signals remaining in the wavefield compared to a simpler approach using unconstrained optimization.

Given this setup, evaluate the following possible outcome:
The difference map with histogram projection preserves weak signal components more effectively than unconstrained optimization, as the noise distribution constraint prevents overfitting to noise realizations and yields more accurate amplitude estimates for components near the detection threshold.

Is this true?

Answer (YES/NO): NO